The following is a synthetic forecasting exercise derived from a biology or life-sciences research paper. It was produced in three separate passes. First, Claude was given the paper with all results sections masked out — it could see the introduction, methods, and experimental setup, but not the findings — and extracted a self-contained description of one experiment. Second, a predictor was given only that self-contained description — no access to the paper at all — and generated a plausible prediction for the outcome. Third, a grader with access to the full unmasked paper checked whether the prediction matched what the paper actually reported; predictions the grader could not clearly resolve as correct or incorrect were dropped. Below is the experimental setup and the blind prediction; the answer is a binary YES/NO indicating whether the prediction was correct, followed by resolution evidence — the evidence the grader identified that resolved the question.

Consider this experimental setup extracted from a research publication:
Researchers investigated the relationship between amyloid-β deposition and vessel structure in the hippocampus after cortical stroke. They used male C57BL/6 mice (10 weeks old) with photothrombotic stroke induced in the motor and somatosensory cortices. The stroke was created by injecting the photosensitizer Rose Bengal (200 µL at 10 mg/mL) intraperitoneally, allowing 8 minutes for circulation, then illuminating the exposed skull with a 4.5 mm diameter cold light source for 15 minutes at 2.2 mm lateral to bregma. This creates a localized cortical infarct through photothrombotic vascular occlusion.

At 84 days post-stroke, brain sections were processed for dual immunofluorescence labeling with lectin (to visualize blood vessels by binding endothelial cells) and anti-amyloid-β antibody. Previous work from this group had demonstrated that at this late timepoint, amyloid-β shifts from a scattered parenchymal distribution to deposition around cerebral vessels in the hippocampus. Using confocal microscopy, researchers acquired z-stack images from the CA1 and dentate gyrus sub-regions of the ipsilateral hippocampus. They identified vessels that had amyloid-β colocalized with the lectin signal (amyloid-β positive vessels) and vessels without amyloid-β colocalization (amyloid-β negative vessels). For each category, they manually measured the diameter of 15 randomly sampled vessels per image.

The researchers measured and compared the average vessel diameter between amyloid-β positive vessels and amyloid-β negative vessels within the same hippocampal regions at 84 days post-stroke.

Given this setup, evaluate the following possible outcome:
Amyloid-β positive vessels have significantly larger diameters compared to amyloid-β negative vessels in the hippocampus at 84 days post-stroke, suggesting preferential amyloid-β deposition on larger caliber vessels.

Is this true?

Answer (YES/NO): NO